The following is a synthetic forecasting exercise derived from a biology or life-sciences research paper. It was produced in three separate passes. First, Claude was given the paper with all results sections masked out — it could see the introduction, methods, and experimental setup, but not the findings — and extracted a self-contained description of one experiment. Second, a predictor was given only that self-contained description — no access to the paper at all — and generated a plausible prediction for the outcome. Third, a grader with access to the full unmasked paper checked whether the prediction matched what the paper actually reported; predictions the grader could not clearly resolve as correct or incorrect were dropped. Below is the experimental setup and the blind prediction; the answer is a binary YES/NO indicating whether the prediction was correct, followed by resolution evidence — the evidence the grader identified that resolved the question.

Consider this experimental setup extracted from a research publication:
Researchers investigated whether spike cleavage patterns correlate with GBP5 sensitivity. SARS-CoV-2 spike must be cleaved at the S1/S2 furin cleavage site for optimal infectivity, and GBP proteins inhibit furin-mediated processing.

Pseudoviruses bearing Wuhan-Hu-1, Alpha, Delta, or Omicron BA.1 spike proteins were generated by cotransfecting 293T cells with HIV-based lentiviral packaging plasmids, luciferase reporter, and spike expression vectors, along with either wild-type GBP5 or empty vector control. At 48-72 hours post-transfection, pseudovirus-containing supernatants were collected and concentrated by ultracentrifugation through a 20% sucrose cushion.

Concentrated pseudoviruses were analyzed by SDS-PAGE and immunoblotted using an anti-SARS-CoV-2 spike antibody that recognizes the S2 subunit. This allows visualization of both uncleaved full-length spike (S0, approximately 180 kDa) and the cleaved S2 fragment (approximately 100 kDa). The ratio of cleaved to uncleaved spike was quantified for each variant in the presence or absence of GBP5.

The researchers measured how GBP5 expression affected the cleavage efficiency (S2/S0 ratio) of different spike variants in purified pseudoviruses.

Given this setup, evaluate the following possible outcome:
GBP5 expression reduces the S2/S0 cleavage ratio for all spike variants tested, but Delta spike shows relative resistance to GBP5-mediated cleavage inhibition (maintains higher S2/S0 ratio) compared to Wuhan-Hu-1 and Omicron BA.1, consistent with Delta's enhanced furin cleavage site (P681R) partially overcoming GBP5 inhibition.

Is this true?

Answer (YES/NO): NO